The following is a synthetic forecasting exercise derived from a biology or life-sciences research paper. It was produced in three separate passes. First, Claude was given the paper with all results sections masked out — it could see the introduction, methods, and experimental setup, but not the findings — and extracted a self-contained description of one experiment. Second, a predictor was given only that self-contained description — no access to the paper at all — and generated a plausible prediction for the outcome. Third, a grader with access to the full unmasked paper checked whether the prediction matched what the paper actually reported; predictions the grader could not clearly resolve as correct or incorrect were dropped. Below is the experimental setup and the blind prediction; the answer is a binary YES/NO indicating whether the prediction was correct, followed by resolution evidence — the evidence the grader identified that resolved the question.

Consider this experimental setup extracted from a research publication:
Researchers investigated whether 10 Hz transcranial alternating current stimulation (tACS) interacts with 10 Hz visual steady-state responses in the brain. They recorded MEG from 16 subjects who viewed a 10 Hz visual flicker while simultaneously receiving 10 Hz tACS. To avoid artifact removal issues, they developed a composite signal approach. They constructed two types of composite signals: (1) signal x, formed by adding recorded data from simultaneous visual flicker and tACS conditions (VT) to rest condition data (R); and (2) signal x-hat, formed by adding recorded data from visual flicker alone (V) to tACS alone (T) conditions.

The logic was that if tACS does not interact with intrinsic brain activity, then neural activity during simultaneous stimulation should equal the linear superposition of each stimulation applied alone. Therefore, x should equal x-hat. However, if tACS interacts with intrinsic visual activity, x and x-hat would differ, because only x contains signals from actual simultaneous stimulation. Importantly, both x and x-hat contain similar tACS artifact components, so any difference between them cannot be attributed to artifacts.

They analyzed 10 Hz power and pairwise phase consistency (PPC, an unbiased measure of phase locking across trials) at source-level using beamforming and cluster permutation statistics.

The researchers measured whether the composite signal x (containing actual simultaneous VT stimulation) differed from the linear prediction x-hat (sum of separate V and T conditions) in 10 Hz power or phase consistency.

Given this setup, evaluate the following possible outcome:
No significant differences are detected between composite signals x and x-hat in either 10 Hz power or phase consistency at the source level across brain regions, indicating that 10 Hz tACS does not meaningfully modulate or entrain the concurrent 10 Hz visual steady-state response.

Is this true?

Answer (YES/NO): NO